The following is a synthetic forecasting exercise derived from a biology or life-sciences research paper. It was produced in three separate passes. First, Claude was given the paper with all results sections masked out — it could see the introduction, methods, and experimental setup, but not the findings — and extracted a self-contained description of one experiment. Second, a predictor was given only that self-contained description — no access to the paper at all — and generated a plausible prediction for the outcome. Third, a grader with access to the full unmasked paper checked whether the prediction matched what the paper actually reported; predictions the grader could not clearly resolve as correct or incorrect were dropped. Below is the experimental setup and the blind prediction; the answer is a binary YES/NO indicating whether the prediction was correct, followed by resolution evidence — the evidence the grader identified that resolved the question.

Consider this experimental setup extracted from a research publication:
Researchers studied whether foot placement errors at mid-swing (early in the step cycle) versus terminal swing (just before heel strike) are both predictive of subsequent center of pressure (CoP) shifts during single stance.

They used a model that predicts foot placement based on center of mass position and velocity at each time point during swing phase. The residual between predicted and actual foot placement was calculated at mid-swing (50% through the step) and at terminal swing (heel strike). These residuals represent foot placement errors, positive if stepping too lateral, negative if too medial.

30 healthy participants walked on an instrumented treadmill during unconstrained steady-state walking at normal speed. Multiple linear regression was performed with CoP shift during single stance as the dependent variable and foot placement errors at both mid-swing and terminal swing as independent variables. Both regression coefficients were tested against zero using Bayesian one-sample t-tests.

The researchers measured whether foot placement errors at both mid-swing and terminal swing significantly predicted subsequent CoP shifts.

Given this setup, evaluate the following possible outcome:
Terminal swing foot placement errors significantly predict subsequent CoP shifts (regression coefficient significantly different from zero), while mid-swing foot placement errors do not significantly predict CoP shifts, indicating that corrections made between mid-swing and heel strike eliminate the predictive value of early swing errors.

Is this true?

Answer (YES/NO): NO